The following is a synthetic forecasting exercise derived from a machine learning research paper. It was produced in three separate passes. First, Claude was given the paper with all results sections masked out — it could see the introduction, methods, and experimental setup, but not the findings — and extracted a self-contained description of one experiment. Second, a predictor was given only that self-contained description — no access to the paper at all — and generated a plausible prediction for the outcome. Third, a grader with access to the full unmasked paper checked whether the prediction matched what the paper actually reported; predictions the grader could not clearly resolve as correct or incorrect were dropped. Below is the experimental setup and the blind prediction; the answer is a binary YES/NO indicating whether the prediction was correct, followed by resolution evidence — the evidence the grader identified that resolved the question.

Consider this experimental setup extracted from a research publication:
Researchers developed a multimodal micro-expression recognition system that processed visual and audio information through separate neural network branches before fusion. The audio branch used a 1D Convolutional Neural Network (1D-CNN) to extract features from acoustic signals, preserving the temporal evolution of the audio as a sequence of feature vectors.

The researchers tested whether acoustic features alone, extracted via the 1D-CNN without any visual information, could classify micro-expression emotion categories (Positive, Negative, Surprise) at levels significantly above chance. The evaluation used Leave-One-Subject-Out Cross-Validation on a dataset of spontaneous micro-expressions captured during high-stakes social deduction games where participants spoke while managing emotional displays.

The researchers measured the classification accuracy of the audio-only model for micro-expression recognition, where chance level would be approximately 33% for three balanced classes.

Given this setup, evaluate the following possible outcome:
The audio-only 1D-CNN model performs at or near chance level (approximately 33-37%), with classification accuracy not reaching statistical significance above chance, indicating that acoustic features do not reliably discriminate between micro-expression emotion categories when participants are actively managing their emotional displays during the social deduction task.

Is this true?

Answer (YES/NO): NO